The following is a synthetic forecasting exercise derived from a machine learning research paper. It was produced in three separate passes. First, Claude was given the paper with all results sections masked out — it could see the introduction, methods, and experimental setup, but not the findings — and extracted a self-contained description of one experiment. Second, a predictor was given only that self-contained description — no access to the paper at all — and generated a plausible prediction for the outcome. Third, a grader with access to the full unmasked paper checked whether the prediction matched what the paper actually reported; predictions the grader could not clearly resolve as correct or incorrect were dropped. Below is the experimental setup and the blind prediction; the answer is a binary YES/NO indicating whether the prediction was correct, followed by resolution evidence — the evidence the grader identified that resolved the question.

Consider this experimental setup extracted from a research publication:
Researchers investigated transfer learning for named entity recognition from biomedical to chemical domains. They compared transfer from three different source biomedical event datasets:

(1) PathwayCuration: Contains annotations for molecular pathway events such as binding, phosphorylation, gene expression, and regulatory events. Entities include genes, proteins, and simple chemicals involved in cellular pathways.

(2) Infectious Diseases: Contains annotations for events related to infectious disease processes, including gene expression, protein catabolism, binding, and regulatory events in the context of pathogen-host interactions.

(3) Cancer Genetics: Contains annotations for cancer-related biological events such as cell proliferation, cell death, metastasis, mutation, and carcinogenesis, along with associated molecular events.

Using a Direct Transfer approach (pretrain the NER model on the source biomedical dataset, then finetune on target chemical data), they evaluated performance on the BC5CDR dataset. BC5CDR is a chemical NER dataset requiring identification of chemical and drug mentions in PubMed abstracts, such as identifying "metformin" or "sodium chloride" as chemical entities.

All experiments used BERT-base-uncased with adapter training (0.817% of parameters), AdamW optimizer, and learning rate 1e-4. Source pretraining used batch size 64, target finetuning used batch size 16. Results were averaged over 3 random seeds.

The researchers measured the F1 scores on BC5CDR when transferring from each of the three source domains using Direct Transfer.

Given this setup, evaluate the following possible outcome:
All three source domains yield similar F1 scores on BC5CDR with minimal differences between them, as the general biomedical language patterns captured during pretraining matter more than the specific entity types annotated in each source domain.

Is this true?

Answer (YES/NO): NO